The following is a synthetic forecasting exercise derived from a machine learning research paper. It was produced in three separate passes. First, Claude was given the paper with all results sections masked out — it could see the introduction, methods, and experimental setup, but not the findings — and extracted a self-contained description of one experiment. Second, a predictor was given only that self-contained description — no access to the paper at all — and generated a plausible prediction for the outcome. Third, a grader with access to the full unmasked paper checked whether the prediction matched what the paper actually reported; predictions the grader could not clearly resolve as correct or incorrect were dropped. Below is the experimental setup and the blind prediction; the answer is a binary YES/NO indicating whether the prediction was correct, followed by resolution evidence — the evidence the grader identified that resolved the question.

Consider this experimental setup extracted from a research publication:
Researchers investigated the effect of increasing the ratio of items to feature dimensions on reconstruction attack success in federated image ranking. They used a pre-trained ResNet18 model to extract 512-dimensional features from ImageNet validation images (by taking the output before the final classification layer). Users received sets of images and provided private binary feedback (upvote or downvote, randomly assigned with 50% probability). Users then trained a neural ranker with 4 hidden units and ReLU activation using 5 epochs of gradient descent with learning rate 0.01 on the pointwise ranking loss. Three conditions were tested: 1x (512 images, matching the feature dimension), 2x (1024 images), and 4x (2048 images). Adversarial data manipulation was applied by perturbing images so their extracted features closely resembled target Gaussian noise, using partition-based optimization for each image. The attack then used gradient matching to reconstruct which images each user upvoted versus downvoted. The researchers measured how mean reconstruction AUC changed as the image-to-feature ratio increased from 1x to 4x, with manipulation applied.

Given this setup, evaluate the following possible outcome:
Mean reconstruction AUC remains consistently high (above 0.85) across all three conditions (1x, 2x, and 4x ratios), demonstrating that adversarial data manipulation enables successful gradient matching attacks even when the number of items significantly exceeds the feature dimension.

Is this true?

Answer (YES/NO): YES